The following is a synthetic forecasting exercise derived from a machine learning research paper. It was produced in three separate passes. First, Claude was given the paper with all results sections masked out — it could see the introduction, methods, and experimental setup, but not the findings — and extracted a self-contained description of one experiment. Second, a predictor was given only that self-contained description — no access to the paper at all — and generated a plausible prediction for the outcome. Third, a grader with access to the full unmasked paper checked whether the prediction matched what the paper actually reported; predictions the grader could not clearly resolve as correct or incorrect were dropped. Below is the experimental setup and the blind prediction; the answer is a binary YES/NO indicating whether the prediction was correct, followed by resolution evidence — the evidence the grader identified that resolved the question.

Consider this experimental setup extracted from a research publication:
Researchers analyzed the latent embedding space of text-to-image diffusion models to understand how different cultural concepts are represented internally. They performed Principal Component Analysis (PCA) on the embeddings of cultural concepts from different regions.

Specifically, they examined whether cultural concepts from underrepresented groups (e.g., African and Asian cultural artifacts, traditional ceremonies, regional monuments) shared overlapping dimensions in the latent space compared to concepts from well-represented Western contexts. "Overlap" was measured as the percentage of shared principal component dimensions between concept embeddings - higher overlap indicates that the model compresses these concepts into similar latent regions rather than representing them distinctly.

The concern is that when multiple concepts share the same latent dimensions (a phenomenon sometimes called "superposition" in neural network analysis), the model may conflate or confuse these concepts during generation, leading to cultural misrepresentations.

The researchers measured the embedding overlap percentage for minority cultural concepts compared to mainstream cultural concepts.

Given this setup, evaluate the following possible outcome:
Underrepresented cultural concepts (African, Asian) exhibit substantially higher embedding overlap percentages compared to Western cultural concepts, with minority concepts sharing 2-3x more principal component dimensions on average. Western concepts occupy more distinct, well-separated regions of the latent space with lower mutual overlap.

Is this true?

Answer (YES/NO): YES